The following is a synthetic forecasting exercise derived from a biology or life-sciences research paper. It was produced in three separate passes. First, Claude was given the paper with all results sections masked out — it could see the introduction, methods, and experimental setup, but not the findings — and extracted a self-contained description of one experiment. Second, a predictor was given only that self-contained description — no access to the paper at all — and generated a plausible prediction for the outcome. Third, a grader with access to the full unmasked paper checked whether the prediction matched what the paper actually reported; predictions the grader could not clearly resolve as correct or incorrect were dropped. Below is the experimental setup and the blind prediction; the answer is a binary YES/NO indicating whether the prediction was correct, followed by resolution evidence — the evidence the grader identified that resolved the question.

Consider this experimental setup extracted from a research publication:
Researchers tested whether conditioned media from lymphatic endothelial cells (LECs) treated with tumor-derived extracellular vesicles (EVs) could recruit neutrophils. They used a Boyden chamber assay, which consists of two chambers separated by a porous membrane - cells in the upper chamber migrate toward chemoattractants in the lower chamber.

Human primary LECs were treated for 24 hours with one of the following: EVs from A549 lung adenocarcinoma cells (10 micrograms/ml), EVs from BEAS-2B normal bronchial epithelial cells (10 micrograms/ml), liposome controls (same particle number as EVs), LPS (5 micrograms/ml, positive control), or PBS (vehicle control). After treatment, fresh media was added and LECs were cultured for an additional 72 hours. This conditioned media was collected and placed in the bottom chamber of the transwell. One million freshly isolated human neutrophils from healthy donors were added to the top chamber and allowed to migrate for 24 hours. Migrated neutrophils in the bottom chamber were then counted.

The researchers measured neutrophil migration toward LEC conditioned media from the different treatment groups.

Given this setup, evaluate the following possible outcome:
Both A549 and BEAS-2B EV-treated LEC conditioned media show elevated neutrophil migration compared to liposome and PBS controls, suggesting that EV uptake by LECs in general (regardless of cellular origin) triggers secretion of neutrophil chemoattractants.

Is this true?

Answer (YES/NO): NO